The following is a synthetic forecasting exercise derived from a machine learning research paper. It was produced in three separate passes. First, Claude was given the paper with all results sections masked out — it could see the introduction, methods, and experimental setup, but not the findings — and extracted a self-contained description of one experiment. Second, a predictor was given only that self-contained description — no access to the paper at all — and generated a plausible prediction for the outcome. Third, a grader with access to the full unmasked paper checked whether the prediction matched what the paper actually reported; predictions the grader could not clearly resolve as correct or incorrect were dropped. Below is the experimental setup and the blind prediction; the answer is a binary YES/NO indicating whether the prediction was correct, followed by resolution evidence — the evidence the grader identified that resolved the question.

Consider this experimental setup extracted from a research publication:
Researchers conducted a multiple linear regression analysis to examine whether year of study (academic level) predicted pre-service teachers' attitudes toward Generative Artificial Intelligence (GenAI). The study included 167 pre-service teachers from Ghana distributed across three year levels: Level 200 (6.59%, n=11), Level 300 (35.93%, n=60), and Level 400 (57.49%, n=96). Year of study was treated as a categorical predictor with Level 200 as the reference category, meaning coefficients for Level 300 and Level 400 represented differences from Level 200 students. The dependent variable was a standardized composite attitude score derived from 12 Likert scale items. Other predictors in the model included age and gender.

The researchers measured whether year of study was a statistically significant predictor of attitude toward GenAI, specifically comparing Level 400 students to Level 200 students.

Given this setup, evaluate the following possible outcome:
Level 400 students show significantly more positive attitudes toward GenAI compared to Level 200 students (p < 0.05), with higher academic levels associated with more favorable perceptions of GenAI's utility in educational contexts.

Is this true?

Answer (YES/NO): NO